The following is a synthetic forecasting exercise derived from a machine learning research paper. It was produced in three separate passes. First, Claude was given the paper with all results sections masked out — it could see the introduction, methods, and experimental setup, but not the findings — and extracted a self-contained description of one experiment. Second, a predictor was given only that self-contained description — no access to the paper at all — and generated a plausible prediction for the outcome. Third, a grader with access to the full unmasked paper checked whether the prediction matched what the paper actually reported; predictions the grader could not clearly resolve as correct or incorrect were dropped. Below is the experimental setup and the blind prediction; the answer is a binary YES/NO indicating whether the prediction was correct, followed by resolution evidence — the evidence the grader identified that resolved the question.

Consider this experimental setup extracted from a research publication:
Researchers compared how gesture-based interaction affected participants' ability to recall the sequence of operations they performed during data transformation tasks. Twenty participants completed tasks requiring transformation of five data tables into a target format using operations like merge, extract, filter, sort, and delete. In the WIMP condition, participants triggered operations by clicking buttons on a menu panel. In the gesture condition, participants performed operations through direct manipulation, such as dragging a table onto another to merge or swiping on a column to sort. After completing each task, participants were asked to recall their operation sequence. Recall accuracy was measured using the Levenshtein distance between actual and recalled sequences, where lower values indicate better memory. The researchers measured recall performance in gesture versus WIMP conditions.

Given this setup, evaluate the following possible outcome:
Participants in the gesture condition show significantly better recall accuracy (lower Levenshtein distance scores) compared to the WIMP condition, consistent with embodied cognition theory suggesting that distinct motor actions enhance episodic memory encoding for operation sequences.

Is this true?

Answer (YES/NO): NO